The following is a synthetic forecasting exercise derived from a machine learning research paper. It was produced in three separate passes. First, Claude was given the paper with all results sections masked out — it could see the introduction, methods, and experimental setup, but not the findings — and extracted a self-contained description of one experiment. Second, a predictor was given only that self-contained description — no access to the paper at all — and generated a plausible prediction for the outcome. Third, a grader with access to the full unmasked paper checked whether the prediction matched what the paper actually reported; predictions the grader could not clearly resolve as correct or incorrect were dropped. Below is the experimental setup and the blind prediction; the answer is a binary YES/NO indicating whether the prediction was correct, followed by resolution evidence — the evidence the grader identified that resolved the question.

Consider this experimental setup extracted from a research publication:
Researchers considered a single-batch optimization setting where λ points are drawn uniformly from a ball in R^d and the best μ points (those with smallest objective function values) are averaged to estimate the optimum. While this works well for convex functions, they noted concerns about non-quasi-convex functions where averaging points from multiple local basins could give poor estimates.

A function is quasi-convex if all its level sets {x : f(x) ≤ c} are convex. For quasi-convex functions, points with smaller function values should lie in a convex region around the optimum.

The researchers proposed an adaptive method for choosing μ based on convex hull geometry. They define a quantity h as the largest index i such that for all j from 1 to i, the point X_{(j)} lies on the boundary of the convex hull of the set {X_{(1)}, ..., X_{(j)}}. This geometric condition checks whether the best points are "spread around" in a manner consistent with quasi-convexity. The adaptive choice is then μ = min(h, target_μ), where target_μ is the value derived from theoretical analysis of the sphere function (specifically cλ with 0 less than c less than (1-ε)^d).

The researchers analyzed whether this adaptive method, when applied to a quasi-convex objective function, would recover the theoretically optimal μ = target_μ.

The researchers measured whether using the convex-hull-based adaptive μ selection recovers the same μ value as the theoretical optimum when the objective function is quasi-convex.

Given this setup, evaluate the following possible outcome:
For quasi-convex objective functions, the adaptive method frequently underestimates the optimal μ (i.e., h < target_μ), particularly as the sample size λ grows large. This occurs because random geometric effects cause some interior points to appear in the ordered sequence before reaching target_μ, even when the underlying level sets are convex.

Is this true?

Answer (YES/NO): NO